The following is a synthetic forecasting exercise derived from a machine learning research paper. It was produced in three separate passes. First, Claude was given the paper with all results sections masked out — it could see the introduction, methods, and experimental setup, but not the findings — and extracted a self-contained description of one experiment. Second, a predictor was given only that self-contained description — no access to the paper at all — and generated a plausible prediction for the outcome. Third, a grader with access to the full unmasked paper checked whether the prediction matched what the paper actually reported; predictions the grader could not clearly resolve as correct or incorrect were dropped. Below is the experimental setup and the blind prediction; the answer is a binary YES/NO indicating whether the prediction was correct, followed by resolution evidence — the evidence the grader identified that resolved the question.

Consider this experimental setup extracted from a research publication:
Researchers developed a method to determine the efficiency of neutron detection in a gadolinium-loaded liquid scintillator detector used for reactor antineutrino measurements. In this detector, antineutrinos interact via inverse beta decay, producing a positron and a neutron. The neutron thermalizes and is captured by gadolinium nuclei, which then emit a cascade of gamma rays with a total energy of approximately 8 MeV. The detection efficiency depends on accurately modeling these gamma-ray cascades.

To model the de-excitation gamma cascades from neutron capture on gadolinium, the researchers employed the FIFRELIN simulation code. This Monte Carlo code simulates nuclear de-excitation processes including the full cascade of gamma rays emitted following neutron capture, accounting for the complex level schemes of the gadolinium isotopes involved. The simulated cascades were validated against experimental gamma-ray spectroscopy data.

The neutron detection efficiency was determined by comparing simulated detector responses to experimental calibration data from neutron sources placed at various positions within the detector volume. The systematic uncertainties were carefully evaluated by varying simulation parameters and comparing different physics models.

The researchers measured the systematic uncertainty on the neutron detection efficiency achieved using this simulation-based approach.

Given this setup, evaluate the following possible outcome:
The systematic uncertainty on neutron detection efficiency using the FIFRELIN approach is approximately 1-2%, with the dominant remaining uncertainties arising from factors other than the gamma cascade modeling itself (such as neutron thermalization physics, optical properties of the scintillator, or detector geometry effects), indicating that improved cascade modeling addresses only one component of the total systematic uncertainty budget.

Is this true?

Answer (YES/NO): NO